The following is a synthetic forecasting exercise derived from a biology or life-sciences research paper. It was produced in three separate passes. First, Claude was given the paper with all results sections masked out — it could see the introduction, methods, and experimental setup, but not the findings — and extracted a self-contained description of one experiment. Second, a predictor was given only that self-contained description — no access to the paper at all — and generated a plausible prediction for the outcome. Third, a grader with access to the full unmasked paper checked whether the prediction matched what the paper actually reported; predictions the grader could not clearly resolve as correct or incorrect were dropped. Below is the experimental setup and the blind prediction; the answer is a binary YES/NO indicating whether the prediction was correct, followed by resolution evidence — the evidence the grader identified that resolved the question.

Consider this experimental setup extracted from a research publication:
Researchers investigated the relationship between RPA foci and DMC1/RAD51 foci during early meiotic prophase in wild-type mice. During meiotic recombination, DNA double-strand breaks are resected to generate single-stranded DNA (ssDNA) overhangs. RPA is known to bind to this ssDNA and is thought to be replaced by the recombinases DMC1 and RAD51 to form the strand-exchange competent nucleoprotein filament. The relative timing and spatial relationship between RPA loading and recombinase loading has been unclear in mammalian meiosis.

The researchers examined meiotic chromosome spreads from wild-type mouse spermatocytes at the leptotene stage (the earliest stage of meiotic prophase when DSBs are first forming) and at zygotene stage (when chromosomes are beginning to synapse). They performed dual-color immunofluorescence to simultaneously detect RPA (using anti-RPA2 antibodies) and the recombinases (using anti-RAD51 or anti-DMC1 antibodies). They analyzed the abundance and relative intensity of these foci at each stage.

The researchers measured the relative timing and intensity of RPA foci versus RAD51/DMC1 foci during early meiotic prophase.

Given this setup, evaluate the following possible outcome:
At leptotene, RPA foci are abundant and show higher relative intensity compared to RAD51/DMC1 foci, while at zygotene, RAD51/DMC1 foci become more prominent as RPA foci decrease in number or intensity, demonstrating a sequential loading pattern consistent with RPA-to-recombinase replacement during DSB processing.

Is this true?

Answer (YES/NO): NO